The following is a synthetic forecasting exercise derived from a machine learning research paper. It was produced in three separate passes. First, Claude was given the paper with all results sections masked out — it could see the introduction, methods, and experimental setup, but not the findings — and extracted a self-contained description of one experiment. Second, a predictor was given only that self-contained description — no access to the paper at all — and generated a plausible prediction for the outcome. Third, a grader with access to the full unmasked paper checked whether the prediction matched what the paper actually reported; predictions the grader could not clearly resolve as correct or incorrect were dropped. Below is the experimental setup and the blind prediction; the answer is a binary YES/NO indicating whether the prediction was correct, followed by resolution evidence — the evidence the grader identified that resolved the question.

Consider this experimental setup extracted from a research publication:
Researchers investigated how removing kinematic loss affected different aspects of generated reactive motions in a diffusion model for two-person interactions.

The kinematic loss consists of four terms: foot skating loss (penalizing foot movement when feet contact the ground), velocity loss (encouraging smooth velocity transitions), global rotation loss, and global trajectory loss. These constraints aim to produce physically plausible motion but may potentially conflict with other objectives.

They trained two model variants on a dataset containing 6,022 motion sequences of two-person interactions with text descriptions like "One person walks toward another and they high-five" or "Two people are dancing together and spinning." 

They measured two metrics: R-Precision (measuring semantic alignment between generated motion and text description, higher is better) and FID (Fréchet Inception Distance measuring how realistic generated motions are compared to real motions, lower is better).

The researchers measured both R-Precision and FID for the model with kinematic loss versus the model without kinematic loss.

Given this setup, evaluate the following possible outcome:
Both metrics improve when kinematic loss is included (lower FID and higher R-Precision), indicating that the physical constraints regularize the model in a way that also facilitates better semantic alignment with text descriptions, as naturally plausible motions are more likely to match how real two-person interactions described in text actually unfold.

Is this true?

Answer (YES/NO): NO